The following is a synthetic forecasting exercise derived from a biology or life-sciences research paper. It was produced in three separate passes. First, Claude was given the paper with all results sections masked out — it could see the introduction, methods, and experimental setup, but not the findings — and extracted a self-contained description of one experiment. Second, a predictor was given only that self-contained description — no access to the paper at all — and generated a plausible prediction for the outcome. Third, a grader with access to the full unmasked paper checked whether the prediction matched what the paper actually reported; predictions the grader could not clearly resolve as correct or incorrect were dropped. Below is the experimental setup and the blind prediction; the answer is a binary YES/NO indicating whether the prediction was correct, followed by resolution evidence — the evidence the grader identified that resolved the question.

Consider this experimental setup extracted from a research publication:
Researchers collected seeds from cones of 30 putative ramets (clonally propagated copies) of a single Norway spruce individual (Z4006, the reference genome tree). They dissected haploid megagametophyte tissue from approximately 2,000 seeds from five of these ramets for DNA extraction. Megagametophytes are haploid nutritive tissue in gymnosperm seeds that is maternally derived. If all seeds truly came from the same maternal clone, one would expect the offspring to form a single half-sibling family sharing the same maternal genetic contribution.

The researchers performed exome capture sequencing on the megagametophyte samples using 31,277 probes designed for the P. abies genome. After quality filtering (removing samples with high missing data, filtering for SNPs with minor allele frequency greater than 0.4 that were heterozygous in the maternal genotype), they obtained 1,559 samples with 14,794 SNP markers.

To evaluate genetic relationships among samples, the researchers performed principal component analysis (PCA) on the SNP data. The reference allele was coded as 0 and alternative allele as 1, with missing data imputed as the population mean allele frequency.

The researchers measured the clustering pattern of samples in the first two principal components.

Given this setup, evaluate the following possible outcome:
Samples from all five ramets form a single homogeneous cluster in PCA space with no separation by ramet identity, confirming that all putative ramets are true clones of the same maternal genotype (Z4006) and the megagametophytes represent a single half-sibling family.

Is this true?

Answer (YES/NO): NO